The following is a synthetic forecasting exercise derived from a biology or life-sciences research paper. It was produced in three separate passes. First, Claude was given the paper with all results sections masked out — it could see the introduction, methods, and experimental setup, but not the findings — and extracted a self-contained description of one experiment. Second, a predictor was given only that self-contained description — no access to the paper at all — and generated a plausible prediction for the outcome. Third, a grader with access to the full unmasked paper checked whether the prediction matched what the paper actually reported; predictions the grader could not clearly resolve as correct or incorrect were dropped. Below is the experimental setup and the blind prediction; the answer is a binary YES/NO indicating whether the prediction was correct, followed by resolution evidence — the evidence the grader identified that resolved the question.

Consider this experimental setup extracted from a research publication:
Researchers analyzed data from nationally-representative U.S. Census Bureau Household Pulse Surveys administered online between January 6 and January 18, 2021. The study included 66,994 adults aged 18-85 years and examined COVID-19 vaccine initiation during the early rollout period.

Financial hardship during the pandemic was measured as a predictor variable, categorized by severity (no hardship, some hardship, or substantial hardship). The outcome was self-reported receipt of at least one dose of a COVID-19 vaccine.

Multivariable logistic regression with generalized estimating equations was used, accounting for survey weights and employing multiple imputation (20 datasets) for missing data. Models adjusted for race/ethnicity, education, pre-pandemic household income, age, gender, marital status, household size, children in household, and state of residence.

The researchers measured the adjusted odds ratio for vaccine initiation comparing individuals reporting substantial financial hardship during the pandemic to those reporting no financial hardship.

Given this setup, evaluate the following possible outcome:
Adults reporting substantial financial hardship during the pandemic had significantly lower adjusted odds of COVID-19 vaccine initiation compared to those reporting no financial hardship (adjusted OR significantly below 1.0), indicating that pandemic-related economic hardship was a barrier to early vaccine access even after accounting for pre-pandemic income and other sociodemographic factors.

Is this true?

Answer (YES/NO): YES